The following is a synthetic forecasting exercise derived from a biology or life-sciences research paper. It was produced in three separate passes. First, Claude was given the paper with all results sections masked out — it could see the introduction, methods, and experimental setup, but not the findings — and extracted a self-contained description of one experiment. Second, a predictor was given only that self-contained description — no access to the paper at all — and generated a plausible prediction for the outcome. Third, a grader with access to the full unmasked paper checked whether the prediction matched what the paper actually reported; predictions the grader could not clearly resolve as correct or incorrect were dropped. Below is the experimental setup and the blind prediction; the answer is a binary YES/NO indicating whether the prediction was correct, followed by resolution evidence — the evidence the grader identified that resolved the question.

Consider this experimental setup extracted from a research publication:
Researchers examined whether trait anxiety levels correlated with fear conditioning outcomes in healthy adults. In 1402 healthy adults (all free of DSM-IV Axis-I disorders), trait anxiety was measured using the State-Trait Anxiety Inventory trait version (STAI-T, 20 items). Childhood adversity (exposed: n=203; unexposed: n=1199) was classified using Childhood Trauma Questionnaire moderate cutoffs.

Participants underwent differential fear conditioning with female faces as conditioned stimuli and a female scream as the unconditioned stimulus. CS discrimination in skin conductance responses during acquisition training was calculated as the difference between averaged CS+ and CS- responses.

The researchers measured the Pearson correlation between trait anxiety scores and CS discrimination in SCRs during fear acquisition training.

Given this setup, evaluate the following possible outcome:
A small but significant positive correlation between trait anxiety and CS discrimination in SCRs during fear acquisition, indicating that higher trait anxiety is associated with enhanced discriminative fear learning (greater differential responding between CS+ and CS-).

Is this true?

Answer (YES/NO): NO